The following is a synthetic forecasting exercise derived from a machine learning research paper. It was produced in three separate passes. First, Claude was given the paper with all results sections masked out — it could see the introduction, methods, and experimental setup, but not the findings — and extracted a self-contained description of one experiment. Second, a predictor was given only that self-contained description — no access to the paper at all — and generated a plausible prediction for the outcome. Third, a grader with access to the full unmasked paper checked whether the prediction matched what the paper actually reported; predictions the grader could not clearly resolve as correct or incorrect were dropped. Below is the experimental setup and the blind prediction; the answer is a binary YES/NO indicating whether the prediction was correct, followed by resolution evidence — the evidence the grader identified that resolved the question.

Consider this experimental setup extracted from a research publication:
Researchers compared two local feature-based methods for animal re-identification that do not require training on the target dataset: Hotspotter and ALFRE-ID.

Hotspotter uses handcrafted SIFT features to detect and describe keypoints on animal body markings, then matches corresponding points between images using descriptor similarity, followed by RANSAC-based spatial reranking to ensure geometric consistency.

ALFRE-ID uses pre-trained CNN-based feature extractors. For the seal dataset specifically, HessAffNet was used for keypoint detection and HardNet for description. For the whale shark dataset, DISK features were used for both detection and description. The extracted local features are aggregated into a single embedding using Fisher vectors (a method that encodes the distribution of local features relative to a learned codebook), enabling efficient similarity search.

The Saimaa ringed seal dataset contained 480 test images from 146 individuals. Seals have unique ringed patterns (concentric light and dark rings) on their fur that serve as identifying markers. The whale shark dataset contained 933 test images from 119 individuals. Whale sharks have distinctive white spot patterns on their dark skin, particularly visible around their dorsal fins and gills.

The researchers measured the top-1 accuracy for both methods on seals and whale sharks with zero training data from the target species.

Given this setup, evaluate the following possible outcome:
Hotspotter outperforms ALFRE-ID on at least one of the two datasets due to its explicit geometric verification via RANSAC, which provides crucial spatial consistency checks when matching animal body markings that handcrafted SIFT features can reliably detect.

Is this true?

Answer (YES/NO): NO